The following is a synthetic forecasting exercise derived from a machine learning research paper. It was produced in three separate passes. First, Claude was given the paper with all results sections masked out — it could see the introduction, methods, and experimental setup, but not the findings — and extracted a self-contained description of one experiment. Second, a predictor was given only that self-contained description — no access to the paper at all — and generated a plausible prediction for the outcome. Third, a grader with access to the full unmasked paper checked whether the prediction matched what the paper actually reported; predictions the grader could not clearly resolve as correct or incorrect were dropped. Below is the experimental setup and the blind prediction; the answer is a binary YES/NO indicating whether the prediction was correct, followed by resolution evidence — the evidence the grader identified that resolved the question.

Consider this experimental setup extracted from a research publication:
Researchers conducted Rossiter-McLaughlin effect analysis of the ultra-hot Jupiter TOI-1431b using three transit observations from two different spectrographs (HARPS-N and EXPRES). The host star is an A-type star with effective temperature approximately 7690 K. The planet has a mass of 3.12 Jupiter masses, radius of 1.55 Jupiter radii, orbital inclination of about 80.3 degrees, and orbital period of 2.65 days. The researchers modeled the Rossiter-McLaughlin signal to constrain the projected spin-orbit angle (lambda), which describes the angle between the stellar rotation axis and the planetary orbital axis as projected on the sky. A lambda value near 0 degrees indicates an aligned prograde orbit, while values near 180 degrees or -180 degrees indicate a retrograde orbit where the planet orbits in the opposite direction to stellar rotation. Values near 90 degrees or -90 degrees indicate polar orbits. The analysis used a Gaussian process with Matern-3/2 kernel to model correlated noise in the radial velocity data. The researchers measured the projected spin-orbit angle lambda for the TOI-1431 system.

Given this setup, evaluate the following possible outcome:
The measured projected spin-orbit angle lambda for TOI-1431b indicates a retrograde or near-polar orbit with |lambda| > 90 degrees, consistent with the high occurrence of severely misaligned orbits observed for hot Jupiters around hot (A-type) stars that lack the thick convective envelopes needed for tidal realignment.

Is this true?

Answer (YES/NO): YES